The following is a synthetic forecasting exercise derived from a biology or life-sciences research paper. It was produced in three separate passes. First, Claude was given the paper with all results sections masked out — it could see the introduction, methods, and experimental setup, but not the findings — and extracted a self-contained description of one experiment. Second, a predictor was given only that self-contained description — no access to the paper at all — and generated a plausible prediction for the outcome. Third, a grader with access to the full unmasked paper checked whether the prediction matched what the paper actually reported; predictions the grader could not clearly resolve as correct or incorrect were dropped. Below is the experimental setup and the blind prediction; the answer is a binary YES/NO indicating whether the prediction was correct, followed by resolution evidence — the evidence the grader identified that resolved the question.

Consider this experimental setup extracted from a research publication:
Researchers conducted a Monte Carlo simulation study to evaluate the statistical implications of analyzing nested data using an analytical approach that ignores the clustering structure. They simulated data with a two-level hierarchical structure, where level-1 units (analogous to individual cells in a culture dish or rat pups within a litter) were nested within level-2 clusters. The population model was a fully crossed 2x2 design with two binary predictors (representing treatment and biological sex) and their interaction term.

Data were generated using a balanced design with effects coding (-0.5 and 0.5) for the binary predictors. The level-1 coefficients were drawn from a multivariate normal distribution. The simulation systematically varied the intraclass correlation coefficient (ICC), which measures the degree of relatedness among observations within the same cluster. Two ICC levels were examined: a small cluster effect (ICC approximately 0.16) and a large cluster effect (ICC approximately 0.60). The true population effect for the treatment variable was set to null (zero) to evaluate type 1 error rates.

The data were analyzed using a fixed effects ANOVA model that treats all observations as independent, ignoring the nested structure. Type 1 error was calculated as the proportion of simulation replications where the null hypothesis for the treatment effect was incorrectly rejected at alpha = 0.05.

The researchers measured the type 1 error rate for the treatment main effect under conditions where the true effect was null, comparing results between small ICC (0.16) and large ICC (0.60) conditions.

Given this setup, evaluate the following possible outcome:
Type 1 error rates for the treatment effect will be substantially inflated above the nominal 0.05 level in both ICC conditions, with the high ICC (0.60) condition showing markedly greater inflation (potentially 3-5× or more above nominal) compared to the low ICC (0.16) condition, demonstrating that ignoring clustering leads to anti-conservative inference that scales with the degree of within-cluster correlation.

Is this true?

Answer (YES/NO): YES